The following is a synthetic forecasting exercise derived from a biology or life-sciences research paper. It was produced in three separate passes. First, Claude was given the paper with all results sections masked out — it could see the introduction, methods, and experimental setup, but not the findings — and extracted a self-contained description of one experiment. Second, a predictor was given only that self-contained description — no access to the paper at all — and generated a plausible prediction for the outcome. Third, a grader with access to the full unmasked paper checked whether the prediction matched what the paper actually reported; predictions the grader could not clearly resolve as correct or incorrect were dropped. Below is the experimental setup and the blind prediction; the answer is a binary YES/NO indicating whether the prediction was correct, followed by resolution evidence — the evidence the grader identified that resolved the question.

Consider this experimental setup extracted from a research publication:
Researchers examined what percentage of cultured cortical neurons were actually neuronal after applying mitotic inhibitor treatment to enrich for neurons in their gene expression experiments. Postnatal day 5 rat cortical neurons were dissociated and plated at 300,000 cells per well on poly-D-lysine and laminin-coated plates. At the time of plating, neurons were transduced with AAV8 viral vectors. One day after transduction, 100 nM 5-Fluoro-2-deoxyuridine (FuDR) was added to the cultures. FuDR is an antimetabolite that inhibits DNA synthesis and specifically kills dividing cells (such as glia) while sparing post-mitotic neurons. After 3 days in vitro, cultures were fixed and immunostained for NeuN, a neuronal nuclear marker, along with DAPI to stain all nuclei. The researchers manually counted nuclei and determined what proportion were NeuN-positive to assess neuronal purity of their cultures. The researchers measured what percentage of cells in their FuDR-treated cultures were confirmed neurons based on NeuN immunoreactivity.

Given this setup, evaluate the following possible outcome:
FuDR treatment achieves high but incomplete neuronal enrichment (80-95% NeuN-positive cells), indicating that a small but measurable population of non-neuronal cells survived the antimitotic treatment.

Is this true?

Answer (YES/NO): NO